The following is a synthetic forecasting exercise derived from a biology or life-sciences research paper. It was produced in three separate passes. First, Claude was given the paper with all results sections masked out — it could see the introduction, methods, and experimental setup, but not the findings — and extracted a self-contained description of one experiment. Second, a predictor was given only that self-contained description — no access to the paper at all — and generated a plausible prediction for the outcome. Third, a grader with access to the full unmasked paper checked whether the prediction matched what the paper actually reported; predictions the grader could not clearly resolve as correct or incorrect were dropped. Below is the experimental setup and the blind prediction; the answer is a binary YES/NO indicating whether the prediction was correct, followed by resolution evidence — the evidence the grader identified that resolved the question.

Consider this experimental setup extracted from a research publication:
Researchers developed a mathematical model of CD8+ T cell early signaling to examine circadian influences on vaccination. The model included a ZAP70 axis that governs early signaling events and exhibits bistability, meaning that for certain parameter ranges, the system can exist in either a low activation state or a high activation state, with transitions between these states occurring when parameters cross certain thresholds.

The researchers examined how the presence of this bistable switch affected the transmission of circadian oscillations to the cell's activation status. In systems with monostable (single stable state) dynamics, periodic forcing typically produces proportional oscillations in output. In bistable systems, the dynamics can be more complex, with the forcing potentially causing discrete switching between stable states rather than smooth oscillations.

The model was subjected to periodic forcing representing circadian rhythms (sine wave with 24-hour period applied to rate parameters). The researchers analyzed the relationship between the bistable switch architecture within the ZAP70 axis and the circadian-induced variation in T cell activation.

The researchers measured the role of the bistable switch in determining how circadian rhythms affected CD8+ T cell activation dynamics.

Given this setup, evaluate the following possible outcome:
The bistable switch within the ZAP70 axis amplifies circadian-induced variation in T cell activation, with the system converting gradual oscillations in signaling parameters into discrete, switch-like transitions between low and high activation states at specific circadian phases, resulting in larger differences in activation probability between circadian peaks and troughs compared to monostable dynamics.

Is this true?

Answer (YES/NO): YES